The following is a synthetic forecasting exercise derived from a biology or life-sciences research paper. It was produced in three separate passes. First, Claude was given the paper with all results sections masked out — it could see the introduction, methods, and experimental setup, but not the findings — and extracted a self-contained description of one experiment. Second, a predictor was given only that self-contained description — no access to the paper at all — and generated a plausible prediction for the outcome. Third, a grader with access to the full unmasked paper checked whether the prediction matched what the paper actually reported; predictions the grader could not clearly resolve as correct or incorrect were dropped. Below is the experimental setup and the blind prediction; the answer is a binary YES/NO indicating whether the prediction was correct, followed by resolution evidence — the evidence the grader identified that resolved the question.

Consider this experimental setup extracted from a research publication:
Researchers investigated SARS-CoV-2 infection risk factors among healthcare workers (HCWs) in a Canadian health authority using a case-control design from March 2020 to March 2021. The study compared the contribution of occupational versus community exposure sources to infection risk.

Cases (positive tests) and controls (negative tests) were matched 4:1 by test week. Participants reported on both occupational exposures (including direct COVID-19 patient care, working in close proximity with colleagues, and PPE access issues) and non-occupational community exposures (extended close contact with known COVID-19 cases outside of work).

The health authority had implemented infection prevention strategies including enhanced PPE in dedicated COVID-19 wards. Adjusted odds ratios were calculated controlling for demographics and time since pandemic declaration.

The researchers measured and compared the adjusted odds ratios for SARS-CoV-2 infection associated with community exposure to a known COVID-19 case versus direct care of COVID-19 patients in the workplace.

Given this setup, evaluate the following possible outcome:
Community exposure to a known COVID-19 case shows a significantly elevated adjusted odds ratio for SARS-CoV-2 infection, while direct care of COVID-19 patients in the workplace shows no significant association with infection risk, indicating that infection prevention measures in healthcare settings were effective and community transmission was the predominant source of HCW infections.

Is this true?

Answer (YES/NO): YES